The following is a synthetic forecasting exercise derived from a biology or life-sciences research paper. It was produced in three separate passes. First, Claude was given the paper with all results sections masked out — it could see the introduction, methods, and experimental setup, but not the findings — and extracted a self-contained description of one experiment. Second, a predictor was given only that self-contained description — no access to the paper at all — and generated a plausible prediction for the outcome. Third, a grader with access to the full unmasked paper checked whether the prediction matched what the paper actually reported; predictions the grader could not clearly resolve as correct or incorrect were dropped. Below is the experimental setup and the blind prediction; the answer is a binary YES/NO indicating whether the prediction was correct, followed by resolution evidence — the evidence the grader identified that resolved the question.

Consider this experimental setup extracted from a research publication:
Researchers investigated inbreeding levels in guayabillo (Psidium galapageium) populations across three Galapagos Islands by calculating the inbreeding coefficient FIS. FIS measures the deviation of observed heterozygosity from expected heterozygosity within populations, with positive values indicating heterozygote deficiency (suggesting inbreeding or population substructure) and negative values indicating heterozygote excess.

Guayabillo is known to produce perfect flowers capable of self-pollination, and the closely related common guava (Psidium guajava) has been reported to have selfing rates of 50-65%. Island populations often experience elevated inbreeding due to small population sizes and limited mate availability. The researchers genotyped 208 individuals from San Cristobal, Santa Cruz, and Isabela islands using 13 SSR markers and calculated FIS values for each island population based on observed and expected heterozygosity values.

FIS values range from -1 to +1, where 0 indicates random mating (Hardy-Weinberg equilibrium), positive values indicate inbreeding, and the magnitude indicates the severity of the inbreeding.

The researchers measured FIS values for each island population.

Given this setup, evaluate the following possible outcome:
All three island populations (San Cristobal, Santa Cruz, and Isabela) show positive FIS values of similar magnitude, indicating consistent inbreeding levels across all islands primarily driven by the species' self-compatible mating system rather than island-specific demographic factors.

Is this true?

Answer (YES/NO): NO